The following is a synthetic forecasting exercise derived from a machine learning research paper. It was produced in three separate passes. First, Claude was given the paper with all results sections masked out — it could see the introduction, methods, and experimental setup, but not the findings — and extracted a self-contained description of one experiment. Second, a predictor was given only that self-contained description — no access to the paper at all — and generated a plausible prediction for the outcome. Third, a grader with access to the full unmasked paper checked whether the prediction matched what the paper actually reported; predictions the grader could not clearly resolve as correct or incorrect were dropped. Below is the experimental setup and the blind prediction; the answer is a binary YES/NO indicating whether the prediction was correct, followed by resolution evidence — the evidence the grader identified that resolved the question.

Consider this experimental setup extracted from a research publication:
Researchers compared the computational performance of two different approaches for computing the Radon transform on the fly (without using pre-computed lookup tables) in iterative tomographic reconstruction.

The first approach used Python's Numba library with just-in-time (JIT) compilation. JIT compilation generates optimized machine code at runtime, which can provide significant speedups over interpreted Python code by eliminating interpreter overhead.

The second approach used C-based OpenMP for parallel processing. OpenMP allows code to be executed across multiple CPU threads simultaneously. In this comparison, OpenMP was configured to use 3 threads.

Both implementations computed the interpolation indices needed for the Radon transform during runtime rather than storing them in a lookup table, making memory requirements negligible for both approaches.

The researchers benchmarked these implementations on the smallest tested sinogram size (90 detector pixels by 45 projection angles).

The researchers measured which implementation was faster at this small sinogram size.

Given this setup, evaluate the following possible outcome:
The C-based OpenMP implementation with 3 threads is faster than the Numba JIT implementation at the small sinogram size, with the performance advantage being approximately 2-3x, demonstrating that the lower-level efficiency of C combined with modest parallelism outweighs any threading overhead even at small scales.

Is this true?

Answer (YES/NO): NO